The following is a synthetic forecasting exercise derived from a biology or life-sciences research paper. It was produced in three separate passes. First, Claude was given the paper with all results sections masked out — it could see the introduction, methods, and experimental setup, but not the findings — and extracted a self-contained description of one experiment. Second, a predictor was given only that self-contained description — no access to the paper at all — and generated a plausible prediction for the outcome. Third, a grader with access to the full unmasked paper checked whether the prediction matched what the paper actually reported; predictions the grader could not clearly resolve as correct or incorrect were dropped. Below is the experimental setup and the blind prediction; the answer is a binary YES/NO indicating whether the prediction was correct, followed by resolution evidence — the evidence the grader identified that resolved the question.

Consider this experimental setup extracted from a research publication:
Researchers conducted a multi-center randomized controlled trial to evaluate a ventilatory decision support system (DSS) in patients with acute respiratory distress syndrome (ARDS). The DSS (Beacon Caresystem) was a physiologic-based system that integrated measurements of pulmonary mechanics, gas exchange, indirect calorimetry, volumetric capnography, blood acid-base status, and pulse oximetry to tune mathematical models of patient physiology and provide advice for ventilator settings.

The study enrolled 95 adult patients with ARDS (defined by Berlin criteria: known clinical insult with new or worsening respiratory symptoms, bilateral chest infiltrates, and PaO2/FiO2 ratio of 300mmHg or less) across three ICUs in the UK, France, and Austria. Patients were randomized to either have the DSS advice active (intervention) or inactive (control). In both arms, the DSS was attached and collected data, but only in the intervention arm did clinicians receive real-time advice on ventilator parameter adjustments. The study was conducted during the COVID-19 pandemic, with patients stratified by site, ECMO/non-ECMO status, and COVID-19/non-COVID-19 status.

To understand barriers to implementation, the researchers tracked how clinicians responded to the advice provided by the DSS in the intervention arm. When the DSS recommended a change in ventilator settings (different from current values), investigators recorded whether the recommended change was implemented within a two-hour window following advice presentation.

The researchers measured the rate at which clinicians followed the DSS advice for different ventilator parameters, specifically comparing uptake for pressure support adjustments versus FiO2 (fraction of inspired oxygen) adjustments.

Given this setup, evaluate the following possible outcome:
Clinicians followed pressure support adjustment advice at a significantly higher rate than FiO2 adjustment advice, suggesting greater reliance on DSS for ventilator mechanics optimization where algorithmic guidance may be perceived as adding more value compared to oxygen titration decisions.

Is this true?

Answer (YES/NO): NO